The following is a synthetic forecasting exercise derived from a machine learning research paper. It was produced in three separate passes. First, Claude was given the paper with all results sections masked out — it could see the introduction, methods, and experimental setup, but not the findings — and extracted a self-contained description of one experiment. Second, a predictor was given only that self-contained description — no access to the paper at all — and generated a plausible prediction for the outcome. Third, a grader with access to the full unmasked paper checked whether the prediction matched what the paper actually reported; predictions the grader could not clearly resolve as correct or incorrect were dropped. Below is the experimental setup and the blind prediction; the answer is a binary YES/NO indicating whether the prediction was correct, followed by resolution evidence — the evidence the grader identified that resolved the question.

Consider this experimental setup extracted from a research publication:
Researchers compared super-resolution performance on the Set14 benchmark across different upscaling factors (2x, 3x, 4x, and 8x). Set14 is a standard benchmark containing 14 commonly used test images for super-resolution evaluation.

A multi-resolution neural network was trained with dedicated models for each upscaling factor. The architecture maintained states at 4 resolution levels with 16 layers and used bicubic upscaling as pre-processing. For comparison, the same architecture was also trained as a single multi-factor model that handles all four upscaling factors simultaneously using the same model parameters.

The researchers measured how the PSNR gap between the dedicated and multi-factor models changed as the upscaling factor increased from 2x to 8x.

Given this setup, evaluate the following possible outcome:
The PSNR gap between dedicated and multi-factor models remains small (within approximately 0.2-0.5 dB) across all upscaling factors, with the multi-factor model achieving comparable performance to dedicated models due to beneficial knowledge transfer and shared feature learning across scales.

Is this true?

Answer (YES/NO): NO